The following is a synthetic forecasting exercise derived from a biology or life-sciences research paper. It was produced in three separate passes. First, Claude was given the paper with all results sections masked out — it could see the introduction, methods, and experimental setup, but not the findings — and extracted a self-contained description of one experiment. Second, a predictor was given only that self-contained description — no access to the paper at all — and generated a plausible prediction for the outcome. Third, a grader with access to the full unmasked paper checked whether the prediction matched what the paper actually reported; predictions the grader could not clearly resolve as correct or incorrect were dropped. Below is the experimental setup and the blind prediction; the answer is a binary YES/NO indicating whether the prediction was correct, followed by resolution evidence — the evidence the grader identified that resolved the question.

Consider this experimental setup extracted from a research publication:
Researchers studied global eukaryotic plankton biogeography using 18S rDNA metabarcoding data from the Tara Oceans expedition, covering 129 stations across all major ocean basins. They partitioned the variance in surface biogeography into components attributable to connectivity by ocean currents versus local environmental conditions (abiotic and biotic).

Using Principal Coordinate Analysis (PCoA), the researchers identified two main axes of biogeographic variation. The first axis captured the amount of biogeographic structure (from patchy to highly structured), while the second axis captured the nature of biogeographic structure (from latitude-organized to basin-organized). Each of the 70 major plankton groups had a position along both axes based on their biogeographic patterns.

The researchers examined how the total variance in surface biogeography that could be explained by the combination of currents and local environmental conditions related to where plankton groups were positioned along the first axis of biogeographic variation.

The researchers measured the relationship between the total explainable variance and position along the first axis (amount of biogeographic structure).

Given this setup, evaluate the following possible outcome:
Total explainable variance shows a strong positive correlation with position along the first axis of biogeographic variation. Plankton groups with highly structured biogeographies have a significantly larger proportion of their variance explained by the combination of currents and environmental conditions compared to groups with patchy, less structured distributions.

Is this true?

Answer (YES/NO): YES